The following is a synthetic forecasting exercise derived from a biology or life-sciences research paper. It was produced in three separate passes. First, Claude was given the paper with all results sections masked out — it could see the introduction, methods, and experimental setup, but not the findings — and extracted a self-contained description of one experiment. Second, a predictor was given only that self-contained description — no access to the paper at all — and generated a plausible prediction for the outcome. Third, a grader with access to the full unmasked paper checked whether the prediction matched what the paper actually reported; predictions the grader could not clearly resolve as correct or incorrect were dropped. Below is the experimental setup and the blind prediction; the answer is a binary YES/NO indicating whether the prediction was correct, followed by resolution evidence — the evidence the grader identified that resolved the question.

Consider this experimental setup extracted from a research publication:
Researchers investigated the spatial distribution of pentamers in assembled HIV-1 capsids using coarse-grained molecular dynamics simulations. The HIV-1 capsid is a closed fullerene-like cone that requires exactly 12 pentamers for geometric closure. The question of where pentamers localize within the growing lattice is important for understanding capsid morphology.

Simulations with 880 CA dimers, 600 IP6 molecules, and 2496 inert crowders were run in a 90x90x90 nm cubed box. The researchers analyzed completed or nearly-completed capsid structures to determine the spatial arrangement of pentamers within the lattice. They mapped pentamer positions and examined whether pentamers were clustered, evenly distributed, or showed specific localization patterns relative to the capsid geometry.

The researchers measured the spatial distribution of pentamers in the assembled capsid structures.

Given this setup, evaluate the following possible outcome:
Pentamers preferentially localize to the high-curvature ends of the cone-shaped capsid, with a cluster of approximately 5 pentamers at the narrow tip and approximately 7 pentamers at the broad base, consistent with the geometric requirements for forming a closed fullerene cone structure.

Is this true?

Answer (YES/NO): YES